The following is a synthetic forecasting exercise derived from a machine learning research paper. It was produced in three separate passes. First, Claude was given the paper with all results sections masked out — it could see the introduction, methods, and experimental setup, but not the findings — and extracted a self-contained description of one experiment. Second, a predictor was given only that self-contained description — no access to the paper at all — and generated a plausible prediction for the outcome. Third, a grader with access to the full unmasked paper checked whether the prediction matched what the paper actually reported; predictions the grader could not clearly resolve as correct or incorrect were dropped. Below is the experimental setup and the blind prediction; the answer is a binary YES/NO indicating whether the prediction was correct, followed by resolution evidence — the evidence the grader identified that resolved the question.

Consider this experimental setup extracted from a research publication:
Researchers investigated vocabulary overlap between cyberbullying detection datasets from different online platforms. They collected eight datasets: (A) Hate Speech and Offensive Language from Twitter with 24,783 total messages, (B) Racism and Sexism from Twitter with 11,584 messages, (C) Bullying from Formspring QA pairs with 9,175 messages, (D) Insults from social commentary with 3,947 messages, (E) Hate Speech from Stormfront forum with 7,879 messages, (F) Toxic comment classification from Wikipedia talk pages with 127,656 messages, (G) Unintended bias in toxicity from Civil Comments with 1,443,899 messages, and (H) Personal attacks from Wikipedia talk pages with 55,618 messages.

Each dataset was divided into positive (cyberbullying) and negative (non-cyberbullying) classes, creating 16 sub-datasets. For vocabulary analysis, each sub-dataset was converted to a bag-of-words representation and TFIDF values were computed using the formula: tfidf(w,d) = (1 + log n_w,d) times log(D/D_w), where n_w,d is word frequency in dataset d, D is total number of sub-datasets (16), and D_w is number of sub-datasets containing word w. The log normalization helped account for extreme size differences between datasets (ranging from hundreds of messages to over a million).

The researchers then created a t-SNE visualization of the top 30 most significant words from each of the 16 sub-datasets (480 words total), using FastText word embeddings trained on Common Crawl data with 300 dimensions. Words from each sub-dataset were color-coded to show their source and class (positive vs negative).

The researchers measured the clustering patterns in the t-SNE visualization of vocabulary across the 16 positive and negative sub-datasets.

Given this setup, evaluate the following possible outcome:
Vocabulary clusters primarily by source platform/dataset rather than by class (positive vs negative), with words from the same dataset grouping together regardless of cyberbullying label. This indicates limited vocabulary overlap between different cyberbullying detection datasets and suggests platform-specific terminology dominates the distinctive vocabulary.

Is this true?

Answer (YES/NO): NO